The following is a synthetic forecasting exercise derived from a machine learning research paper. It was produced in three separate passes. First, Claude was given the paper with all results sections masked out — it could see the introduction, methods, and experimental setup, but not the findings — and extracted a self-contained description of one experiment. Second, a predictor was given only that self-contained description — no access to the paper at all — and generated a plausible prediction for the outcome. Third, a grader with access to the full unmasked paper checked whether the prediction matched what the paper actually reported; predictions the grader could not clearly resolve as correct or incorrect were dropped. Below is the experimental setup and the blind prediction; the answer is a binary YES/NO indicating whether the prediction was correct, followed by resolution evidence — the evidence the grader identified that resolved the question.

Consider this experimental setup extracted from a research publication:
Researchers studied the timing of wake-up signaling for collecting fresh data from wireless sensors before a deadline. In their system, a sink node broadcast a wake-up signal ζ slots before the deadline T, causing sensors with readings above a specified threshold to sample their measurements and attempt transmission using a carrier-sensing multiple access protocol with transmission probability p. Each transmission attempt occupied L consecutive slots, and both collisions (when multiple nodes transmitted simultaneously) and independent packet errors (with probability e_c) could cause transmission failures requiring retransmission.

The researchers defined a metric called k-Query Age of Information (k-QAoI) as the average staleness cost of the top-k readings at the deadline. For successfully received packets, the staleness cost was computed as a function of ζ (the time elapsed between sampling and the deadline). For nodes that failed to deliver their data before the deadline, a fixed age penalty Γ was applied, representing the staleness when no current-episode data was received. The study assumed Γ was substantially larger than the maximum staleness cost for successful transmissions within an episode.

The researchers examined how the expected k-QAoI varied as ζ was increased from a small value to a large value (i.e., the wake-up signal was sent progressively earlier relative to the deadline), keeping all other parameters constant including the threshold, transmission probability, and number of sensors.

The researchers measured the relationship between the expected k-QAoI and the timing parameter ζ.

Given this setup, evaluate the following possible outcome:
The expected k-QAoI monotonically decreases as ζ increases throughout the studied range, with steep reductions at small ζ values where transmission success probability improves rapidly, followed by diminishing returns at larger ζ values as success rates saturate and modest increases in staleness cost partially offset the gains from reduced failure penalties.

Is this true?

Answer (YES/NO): NO